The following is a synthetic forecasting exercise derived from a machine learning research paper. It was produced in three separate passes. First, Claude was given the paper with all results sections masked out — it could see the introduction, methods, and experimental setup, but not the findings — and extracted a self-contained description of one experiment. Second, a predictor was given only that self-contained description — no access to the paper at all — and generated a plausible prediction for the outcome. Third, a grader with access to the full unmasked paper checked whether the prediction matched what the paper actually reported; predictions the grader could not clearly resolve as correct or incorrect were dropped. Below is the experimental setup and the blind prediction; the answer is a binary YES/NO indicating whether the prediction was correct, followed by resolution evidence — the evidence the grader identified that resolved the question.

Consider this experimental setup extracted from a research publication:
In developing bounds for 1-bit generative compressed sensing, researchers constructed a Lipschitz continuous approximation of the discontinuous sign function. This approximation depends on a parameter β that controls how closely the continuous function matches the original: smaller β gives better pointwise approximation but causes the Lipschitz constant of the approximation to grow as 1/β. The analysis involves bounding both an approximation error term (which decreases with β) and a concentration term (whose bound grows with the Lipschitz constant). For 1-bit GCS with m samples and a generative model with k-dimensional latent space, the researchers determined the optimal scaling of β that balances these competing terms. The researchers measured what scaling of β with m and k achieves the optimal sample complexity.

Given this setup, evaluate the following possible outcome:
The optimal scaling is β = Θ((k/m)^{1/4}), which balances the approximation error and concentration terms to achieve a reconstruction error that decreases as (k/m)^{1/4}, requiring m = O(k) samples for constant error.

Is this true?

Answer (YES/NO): NO